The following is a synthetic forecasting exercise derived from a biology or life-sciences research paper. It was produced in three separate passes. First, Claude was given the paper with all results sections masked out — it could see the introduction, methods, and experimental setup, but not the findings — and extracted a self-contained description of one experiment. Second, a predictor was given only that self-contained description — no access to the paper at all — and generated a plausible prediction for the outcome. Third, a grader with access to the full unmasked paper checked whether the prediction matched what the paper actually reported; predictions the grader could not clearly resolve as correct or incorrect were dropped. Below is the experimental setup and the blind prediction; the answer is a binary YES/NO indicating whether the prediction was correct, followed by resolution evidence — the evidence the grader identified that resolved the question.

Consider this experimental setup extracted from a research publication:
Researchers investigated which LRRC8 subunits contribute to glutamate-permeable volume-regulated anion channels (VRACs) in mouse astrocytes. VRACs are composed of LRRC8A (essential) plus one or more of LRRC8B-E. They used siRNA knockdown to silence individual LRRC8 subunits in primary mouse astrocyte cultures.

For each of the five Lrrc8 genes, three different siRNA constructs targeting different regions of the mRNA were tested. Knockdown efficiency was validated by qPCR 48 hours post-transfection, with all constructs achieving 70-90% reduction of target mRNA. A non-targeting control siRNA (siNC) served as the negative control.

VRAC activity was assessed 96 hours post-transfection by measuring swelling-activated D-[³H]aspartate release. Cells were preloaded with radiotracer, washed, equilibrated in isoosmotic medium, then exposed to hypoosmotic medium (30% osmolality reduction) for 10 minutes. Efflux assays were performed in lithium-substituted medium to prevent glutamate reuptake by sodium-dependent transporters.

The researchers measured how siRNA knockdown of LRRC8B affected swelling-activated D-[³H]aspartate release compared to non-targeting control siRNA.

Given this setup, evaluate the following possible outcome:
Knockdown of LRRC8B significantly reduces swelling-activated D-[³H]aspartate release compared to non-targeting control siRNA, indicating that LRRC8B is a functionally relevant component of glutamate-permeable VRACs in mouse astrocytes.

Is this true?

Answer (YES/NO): NO